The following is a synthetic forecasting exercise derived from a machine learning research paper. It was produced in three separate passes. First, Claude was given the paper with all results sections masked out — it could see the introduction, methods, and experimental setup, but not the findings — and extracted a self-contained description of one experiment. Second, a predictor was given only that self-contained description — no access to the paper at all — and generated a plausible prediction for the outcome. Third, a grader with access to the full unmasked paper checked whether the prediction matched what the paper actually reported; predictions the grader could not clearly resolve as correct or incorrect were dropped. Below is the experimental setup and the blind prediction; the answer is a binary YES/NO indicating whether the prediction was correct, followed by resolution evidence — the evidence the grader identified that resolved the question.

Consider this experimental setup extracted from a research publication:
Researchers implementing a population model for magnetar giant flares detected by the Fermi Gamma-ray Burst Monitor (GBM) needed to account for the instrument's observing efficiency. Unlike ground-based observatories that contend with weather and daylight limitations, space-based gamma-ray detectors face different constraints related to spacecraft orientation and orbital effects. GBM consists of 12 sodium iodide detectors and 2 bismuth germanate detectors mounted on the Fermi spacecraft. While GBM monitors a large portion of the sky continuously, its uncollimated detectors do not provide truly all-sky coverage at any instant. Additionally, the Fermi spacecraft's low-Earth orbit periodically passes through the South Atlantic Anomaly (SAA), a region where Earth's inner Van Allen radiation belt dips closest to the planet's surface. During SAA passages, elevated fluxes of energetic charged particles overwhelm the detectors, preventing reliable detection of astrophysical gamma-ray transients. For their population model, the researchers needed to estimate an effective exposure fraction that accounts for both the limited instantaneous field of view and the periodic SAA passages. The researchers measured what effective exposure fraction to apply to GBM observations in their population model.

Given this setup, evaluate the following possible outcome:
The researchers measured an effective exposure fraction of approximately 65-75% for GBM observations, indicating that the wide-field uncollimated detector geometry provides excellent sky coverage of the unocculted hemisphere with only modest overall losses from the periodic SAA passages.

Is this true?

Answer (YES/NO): NO